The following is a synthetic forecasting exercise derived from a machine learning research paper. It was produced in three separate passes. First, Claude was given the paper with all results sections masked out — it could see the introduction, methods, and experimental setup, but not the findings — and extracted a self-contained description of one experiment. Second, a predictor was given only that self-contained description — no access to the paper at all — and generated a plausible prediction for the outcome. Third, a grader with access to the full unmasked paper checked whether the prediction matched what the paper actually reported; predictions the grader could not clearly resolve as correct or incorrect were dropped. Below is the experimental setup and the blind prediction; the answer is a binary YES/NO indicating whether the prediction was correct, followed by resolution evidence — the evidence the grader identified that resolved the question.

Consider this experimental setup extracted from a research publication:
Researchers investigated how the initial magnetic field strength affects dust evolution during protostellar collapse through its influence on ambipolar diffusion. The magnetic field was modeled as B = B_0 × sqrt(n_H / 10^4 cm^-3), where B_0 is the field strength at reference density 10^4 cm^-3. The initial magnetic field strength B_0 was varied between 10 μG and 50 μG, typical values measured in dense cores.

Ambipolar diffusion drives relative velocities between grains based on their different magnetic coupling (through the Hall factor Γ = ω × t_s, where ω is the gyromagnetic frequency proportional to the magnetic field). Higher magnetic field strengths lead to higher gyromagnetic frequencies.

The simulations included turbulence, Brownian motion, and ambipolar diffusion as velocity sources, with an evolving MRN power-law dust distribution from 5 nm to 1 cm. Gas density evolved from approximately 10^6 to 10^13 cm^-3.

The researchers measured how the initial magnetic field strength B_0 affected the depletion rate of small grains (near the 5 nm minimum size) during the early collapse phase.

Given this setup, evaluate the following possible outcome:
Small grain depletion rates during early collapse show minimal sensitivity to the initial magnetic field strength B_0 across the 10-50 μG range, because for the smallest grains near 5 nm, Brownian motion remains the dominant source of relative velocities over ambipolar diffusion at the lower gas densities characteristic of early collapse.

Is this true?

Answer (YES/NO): NO